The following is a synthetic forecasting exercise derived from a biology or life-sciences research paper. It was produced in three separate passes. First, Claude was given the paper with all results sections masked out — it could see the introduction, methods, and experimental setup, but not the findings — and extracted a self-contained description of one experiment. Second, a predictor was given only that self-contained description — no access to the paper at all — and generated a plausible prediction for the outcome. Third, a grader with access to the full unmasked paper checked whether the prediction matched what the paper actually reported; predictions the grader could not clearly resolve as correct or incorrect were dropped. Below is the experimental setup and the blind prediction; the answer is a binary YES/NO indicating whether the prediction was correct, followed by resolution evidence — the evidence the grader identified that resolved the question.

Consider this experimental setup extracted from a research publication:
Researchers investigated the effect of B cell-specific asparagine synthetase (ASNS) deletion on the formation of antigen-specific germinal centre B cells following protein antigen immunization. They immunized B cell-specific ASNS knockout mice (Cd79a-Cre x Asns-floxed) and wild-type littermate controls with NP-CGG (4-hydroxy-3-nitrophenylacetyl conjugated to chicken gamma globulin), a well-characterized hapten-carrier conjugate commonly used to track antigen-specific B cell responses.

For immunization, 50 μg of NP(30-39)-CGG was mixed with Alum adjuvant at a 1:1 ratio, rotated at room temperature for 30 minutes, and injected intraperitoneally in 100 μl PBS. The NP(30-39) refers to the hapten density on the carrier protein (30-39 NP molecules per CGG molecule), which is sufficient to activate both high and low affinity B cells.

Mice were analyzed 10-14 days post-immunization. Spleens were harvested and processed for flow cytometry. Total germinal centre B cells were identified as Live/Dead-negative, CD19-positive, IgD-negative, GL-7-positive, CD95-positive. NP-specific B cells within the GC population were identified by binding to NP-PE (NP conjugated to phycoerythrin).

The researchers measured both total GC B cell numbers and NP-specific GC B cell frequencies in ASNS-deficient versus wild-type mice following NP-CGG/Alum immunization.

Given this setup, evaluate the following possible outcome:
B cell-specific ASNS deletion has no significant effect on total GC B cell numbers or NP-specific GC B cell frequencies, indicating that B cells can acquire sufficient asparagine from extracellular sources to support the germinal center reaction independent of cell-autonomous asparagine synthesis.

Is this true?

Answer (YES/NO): NO